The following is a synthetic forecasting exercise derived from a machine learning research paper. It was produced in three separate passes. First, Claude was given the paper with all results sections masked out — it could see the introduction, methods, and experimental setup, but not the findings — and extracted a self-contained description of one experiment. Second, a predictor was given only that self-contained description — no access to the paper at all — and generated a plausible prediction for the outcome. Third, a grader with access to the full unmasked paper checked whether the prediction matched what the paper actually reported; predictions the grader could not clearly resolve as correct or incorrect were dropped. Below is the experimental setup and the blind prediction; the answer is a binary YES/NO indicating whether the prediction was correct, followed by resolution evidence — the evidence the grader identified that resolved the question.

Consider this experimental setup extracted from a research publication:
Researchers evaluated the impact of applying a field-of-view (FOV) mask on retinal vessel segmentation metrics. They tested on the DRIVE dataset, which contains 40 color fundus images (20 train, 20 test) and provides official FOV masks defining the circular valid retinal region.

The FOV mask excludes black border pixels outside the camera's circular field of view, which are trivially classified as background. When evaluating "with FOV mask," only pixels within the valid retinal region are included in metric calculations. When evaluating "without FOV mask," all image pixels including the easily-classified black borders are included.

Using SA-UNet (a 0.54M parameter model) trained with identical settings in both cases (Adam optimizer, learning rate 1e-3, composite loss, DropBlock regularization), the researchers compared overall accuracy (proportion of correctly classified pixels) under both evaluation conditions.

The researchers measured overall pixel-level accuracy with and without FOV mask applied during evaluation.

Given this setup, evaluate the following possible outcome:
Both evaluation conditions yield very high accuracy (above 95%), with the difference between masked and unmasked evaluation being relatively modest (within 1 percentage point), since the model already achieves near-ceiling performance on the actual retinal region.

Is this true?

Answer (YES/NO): NO